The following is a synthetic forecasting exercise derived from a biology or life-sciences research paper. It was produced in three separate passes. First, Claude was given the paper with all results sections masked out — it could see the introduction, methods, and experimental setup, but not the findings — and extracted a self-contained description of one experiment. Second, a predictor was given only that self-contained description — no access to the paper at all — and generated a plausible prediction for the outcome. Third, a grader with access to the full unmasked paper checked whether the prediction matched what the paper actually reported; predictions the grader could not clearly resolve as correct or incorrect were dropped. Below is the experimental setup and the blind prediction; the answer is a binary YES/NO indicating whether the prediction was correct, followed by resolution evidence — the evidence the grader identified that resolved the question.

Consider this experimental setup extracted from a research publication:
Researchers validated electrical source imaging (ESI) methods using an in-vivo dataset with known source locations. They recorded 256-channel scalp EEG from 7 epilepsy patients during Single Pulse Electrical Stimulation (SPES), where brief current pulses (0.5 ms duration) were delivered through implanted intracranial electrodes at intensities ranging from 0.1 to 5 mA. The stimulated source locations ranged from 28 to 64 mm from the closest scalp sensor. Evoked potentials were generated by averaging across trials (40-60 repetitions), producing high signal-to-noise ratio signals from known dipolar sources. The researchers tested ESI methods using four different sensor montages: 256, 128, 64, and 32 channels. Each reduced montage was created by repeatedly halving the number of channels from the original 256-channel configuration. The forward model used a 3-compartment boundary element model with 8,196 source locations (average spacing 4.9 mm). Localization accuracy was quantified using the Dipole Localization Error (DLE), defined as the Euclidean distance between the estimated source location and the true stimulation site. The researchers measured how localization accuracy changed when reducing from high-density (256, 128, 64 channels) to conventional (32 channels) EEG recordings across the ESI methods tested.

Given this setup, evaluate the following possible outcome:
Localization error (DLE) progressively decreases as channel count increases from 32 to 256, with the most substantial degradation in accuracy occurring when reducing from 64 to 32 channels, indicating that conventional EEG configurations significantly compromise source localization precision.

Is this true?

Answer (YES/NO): NO